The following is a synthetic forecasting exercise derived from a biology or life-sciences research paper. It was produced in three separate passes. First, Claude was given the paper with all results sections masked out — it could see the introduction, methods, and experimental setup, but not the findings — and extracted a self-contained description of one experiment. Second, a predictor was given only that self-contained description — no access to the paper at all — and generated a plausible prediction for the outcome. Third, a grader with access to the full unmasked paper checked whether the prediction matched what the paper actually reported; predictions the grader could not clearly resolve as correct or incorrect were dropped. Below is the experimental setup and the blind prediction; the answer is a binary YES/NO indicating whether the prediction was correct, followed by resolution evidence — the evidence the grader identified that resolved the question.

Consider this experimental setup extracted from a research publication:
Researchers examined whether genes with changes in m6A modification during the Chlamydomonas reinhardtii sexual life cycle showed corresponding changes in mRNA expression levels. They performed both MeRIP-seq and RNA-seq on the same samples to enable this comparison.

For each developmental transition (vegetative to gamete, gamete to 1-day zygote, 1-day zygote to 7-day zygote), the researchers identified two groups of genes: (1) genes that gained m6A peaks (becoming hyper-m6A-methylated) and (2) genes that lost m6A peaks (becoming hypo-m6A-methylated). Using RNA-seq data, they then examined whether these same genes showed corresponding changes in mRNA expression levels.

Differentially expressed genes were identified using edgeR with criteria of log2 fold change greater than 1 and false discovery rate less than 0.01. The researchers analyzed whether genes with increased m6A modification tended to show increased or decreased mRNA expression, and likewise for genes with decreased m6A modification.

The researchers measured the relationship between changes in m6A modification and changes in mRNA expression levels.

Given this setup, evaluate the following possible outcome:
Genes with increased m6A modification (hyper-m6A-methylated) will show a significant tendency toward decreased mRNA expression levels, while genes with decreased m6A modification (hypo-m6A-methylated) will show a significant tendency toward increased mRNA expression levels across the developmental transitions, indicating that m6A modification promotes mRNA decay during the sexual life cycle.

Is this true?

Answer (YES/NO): YES